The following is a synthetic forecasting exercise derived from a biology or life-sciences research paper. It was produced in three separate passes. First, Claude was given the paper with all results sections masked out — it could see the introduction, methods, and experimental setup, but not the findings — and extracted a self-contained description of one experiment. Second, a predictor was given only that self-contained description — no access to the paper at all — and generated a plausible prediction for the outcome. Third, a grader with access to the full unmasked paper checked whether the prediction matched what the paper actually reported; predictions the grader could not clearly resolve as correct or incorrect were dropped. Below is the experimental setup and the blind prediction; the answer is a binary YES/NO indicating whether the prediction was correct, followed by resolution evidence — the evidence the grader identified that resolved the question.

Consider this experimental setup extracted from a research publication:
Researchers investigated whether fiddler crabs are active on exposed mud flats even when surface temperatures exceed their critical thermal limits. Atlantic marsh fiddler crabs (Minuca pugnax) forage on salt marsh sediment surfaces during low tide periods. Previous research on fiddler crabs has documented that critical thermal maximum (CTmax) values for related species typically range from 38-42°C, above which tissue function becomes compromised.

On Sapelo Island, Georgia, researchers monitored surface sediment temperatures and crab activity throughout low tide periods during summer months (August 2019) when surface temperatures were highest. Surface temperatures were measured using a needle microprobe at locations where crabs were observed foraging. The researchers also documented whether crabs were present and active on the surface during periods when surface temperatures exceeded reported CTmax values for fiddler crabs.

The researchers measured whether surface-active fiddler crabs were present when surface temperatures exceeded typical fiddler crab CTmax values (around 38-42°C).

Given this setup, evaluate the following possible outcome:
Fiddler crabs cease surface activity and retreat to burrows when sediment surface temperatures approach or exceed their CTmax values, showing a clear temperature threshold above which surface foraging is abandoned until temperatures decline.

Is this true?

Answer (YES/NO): NO